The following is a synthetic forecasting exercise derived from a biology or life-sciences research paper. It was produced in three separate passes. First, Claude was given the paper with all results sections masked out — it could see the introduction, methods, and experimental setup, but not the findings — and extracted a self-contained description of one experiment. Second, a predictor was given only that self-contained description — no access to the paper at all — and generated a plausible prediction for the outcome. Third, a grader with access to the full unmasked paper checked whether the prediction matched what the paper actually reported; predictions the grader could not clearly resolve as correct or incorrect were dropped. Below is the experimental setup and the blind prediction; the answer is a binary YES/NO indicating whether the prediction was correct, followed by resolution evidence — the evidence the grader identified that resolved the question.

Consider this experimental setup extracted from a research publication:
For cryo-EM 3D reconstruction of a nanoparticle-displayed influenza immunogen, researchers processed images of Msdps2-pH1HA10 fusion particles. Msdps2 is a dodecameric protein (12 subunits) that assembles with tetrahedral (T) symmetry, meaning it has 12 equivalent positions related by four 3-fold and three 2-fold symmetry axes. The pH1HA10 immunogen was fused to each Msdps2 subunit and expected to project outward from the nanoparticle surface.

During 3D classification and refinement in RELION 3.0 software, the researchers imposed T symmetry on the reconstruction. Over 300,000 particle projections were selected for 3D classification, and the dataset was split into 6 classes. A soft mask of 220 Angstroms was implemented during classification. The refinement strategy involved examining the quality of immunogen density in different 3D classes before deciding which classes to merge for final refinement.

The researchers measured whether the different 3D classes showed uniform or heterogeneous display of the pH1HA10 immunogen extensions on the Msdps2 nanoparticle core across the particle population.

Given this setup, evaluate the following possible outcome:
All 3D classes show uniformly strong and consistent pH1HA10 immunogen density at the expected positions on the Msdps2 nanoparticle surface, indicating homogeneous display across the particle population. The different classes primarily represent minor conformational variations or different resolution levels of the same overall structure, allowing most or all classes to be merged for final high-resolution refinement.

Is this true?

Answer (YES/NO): NO